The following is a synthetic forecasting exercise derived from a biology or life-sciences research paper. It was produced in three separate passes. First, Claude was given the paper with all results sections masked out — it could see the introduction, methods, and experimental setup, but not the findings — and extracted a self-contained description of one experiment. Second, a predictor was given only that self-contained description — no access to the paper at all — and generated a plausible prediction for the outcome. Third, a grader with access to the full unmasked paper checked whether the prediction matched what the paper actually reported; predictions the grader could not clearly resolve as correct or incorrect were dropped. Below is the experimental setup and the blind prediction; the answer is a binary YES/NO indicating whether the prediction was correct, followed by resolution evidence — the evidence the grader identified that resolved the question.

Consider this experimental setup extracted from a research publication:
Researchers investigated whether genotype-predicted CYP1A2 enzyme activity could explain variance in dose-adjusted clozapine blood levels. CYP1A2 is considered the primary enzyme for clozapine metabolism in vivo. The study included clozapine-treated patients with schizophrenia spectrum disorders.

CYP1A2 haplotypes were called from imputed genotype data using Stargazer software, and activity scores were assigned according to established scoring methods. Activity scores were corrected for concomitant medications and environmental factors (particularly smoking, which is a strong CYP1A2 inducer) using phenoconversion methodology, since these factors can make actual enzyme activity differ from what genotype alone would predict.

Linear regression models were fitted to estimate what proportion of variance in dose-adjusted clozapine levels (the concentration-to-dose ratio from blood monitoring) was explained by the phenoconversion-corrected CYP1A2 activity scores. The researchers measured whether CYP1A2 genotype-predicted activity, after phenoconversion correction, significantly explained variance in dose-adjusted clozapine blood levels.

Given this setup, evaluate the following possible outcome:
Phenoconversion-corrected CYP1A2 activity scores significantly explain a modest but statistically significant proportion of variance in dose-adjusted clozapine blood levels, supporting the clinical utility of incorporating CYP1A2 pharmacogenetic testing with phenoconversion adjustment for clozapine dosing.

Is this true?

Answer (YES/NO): YES